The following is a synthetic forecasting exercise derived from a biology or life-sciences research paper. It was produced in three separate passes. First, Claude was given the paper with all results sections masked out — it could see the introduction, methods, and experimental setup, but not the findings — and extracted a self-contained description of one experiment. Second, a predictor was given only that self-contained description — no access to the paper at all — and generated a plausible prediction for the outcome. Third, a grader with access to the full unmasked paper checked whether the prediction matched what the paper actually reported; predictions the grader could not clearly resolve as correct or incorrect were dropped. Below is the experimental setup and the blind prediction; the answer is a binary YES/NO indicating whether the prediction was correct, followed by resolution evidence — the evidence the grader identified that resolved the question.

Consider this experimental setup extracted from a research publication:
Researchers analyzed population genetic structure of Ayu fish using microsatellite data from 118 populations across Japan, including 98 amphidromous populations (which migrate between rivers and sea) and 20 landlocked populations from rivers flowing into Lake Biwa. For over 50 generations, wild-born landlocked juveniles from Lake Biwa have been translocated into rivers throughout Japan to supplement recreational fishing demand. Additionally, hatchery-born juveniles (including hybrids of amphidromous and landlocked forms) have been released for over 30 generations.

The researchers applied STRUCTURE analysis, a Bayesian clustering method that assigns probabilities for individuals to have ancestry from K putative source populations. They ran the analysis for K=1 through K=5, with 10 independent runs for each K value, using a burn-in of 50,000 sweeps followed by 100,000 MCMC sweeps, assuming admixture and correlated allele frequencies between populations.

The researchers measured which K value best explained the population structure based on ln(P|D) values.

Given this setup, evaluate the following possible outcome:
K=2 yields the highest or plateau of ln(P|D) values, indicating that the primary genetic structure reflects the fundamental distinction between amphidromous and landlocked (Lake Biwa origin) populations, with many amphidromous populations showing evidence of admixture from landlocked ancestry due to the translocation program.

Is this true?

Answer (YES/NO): NO